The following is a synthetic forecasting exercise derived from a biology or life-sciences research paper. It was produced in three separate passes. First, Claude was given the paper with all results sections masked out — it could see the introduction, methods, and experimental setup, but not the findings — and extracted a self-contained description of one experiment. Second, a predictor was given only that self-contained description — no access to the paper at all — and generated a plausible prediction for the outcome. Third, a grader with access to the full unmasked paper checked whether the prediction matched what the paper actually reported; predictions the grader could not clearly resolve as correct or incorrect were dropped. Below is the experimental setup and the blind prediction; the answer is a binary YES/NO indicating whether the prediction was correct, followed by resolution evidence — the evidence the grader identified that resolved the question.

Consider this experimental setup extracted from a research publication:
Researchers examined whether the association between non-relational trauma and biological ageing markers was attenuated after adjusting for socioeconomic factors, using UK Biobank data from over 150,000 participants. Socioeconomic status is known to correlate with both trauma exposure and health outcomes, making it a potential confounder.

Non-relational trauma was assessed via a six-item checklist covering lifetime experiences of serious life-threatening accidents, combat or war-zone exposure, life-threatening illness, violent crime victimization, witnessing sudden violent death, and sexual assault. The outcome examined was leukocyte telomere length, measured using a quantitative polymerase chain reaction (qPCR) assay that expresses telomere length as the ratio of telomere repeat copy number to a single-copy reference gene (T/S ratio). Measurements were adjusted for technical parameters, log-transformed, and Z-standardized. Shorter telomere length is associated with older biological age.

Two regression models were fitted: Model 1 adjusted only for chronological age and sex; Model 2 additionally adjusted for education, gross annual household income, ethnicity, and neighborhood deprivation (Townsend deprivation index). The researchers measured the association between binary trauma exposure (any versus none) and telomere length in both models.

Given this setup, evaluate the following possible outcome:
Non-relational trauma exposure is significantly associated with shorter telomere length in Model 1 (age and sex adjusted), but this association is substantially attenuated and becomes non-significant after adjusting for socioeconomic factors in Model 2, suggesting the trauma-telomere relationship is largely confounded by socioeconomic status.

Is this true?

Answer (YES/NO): NO